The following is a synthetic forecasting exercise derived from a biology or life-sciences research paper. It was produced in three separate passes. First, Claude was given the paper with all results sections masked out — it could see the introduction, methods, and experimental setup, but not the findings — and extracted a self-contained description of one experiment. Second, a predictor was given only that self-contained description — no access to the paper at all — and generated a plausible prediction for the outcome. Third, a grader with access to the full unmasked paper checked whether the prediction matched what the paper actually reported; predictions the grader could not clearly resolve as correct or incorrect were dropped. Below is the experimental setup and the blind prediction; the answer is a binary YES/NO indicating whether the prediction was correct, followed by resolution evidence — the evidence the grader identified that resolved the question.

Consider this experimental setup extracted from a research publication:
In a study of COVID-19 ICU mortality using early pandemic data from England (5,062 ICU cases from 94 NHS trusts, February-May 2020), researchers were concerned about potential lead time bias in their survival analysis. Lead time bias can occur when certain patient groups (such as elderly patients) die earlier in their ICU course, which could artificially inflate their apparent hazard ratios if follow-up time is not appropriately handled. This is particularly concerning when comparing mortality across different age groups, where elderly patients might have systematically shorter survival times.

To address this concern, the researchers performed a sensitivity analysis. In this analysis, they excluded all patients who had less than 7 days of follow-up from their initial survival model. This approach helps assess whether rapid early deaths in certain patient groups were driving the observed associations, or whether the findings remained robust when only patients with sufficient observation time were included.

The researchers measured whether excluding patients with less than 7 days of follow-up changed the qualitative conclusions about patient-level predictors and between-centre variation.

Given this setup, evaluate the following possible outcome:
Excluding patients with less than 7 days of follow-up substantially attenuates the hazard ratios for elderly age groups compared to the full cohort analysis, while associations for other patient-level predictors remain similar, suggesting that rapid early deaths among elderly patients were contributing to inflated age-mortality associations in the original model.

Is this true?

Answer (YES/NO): NO